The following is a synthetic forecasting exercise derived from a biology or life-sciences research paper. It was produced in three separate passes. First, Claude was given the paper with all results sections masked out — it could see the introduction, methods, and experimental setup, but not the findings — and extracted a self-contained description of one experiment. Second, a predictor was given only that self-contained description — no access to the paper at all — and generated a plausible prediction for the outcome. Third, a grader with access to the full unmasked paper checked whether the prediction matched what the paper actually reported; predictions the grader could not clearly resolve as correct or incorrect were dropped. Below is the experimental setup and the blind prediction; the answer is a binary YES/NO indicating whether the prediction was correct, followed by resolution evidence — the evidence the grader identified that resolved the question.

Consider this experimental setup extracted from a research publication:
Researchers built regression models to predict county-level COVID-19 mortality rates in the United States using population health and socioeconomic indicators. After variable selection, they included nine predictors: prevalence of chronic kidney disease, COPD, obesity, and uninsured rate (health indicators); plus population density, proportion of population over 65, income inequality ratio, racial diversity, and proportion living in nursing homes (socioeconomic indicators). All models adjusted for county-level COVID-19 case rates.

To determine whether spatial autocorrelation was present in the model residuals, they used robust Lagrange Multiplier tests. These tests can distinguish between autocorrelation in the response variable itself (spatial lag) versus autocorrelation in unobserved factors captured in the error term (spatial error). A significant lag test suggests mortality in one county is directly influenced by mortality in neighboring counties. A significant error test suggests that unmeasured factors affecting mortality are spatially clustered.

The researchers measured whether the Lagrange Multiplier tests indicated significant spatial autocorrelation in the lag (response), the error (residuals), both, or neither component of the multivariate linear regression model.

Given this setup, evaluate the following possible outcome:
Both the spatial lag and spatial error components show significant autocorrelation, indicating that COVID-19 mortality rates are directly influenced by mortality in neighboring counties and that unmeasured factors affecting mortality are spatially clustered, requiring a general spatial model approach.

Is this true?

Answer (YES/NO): YES